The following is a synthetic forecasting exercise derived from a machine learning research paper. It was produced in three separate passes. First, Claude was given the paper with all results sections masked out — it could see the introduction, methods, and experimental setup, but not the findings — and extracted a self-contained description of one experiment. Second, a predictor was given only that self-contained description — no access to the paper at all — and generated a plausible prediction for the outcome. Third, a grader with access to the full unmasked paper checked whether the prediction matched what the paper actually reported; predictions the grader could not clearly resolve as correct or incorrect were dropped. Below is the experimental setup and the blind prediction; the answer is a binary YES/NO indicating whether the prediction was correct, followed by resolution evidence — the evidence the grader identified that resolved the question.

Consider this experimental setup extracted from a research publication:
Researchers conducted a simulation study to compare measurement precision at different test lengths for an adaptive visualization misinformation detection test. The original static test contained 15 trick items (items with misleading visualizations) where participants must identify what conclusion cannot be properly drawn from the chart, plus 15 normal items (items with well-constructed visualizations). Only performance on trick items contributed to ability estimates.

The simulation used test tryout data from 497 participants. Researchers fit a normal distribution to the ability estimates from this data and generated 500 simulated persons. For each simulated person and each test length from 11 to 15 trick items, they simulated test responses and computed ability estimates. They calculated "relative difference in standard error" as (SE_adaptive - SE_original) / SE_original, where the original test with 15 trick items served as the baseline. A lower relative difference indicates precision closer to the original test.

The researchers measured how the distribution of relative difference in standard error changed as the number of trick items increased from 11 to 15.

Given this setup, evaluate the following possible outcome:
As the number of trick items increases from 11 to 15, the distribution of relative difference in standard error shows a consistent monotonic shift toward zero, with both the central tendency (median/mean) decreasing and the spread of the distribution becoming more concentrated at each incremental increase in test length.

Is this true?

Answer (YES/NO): NO